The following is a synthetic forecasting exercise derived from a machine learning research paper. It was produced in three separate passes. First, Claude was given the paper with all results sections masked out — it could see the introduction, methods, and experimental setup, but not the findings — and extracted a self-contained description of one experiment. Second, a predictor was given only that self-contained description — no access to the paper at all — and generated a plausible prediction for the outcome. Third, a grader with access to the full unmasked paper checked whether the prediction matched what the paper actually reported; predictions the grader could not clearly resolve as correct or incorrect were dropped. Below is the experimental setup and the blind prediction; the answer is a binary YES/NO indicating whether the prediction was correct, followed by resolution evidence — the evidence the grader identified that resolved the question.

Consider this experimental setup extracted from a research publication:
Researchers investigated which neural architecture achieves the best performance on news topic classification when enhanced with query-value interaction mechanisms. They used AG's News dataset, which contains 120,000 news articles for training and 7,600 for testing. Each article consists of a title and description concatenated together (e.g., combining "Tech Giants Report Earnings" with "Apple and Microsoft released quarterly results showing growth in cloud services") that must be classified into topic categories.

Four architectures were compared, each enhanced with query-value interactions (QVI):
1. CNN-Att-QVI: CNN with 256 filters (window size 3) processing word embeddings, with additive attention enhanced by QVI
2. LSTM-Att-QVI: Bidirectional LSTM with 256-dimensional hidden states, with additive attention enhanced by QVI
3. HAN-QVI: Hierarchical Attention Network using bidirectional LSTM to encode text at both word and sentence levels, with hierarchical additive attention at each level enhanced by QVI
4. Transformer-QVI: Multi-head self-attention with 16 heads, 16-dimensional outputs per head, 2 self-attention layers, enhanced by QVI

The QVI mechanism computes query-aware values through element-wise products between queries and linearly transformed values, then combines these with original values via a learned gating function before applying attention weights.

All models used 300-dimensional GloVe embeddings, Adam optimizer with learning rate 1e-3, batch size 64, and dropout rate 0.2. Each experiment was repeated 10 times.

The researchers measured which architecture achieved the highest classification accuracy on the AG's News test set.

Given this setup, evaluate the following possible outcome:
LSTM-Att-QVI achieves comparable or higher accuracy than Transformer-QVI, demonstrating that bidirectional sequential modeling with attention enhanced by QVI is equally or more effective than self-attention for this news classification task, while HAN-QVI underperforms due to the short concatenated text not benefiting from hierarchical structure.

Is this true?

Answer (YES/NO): NO